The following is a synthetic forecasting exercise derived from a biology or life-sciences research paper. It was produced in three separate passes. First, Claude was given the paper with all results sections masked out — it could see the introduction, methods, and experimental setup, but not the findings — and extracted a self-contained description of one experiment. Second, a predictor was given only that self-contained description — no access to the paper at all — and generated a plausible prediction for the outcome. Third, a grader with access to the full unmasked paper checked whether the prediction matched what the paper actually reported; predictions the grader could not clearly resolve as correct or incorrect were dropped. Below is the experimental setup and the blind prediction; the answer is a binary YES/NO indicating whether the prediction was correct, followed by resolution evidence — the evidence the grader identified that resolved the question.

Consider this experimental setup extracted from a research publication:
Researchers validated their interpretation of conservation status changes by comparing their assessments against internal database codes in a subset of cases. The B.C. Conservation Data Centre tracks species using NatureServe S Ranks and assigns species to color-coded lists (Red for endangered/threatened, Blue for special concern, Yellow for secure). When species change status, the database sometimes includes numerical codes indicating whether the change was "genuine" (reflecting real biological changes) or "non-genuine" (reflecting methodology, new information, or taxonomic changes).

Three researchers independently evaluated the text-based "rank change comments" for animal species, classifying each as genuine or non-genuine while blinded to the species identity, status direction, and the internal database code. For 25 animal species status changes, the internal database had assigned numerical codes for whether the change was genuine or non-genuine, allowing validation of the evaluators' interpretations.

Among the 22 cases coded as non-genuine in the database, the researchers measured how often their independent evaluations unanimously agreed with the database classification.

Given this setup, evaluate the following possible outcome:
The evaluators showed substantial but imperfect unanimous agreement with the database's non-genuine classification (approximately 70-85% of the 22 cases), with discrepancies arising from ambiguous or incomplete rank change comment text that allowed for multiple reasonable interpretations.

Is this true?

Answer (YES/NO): NO